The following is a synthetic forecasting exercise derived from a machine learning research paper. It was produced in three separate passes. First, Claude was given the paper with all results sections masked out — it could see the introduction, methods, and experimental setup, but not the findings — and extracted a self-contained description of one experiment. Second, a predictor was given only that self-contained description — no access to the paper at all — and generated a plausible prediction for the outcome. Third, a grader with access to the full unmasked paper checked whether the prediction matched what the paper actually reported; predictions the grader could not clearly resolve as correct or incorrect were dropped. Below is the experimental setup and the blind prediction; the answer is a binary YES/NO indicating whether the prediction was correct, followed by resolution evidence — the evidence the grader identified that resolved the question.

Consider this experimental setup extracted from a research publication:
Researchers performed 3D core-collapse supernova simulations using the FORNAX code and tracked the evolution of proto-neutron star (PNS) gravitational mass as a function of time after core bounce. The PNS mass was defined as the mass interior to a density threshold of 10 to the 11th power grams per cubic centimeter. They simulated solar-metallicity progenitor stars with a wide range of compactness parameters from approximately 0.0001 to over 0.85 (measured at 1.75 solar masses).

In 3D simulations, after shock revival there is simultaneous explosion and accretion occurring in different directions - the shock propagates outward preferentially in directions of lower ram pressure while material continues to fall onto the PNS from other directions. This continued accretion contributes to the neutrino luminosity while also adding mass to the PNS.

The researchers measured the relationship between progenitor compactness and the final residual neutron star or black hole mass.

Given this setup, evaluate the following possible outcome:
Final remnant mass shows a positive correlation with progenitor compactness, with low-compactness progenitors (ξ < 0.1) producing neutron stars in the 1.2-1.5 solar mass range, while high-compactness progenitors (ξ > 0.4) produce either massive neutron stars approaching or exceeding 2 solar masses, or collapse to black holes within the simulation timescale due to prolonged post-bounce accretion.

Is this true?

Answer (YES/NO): NO